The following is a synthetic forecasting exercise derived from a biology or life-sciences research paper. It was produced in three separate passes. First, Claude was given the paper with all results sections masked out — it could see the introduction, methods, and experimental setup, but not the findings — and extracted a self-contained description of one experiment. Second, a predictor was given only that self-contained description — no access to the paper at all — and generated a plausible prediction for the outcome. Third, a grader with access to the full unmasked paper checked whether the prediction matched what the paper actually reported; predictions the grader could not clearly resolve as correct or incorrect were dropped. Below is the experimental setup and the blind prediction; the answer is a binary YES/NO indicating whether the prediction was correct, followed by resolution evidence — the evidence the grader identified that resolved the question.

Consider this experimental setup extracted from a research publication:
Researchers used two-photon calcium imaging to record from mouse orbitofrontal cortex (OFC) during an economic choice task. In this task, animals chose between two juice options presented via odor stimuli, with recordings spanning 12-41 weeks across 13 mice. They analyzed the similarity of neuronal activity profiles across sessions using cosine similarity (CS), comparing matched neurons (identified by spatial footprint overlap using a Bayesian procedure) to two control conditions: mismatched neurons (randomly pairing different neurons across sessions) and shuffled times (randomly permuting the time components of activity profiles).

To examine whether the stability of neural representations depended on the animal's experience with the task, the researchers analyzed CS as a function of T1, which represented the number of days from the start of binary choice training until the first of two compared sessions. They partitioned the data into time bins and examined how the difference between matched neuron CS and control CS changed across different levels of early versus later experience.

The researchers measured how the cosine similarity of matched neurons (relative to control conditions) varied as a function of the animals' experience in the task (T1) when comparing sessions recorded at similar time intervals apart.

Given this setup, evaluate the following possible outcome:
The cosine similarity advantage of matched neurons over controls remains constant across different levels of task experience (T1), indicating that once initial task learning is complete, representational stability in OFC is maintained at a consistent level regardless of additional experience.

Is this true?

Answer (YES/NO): NO